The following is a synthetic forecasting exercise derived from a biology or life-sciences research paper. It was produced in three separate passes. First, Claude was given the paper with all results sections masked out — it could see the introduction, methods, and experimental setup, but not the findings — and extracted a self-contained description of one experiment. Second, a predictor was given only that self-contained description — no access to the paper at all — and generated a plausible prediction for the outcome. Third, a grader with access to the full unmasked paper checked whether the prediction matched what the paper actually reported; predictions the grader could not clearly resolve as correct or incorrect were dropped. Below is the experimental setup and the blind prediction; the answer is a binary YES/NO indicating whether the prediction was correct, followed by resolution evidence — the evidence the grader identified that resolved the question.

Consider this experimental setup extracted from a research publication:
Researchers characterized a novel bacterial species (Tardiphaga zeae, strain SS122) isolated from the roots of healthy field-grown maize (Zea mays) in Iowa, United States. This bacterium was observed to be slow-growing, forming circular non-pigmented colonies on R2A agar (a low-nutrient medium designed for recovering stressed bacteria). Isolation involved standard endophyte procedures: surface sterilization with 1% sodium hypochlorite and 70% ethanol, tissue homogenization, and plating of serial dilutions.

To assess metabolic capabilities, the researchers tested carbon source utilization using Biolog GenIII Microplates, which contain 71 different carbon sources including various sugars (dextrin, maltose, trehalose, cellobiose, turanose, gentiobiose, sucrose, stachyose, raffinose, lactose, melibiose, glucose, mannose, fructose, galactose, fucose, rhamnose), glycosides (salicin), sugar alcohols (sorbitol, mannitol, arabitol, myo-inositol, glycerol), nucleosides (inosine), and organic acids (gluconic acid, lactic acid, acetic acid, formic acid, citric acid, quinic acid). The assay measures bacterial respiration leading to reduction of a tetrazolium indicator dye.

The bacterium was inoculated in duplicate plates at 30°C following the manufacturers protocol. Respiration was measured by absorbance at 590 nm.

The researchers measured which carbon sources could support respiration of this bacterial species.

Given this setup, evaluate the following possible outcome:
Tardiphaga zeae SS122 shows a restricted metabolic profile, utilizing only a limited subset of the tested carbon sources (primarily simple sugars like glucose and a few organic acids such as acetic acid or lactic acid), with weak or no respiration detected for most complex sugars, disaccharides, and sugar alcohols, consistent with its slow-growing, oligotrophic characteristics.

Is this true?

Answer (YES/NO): NO